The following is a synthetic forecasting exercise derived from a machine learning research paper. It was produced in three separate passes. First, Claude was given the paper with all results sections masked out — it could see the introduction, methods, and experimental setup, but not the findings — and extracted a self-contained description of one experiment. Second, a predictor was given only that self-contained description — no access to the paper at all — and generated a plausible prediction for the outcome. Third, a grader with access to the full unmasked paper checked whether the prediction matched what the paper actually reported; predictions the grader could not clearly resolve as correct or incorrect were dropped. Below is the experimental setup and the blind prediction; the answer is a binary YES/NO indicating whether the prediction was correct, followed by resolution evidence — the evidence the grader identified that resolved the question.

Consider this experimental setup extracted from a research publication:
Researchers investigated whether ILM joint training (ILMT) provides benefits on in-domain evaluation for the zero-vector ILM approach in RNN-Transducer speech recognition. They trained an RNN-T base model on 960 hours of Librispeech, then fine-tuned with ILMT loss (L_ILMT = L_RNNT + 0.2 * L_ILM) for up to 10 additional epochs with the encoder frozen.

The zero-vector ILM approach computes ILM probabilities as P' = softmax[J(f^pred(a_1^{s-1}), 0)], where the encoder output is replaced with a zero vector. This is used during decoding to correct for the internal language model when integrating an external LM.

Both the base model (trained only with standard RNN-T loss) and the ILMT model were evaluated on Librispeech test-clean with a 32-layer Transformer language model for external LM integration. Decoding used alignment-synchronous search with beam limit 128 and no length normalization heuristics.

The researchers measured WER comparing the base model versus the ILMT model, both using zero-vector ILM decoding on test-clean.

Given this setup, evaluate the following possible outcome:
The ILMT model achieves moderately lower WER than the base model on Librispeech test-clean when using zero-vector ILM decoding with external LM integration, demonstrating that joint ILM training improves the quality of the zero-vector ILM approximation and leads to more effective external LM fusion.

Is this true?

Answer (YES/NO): NO